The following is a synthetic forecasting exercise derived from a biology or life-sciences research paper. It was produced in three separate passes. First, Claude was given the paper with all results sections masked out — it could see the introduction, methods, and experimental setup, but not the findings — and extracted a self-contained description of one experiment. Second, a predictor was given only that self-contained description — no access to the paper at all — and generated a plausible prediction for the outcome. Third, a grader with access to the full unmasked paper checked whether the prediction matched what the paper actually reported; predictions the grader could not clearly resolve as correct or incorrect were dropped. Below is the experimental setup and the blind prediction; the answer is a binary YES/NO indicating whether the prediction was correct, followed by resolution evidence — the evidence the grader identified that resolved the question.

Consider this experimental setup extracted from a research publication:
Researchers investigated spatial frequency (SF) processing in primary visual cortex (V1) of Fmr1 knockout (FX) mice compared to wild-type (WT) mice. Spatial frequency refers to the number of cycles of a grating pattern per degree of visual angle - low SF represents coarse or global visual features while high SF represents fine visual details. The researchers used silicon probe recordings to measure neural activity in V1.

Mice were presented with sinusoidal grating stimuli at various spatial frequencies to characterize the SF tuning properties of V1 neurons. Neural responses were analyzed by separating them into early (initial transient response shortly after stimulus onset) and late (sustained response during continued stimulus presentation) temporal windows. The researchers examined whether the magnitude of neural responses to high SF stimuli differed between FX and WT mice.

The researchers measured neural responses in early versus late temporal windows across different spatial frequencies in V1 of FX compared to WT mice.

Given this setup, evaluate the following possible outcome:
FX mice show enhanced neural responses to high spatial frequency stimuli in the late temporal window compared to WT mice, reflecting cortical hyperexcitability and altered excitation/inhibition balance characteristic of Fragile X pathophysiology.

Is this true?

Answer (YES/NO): YES